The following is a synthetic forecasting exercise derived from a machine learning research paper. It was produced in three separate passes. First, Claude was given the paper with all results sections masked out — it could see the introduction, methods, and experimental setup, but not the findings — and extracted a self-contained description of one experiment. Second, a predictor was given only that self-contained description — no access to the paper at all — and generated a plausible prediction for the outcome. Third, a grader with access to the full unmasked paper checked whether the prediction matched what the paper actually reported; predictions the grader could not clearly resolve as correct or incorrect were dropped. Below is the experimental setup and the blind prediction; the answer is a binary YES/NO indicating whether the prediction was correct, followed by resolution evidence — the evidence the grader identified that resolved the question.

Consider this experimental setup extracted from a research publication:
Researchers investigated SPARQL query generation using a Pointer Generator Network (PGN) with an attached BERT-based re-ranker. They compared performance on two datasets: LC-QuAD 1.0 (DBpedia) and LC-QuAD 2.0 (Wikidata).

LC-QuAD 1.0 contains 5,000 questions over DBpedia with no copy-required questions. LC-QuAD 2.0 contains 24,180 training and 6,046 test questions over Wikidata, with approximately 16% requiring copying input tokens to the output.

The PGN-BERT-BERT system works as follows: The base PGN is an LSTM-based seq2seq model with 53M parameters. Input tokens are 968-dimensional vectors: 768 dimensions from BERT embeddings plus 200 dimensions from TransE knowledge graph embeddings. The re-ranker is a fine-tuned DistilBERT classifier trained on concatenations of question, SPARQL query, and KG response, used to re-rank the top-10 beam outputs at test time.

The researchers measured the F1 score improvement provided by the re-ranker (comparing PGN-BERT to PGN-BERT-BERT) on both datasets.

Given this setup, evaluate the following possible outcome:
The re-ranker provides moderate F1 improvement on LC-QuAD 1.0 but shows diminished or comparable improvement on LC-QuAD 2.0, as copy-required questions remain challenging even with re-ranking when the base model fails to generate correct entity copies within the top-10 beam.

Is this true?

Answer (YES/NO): YES